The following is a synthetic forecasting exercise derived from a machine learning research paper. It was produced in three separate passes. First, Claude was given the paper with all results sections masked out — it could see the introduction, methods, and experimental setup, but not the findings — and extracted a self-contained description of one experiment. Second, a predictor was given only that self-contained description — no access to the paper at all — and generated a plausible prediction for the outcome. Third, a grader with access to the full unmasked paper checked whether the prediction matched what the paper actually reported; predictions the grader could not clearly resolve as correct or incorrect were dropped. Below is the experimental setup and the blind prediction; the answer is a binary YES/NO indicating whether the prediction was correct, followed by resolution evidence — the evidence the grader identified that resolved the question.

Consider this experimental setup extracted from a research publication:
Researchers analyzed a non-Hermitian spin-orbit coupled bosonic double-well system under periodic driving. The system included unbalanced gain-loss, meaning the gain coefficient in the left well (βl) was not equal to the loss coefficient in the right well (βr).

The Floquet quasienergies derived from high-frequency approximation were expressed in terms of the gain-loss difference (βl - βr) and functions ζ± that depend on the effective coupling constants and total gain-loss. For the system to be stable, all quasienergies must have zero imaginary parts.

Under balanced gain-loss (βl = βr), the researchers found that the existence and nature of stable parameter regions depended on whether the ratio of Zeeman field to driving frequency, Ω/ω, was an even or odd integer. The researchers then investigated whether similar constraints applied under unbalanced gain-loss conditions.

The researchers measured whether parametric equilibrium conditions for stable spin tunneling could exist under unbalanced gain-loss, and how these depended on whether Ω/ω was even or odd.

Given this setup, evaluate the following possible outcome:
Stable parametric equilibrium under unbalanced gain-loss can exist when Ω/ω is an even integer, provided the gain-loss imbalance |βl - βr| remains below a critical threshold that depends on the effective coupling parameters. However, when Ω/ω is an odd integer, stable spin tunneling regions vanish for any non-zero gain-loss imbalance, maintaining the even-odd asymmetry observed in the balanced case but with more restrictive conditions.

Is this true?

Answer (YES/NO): NO